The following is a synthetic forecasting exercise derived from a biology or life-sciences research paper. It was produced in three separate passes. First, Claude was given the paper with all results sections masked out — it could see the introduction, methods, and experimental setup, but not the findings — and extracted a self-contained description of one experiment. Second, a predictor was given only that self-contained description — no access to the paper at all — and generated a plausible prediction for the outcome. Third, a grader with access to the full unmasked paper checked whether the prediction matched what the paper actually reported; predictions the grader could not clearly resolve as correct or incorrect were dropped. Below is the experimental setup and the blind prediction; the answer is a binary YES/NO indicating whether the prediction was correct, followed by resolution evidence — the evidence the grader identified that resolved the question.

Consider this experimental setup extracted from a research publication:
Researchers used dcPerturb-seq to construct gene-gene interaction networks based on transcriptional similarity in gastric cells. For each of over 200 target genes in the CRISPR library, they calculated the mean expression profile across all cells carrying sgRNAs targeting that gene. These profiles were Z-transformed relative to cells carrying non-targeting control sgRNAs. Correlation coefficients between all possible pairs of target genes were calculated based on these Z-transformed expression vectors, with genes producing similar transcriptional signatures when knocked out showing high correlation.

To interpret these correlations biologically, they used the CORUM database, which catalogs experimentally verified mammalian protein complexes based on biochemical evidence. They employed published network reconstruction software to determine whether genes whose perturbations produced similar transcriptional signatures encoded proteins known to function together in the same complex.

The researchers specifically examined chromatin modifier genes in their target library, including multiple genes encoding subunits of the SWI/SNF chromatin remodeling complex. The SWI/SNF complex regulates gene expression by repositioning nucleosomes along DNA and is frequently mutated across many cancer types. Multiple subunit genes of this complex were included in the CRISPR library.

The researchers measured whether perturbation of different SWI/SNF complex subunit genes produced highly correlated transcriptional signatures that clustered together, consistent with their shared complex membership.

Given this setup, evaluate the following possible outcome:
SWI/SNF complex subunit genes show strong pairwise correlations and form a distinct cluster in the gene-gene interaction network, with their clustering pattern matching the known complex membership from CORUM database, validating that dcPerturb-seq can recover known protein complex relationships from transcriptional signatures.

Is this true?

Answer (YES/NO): YES